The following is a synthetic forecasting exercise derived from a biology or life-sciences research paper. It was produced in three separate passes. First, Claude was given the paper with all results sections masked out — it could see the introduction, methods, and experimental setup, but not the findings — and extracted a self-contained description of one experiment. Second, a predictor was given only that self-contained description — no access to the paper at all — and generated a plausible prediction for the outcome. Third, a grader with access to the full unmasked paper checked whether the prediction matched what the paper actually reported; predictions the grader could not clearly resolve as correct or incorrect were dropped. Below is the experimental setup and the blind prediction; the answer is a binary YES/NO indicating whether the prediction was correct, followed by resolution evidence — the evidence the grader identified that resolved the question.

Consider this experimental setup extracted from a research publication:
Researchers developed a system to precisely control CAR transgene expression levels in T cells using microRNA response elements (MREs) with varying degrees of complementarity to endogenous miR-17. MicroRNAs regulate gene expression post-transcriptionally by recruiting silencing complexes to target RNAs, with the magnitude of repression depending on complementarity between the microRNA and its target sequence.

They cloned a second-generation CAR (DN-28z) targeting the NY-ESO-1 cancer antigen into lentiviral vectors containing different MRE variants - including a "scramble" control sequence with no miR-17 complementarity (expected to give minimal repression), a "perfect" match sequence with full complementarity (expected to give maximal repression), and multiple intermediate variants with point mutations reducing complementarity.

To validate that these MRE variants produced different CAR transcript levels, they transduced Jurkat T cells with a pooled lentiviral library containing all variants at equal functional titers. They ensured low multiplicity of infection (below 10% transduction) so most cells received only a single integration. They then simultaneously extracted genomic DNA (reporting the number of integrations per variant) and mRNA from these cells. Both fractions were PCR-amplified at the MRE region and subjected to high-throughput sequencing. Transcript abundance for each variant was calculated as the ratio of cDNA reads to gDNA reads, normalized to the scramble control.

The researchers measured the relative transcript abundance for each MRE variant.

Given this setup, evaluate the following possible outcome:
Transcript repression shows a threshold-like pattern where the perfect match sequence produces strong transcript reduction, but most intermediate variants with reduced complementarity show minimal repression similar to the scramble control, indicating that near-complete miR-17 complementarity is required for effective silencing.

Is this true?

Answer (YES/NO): NO